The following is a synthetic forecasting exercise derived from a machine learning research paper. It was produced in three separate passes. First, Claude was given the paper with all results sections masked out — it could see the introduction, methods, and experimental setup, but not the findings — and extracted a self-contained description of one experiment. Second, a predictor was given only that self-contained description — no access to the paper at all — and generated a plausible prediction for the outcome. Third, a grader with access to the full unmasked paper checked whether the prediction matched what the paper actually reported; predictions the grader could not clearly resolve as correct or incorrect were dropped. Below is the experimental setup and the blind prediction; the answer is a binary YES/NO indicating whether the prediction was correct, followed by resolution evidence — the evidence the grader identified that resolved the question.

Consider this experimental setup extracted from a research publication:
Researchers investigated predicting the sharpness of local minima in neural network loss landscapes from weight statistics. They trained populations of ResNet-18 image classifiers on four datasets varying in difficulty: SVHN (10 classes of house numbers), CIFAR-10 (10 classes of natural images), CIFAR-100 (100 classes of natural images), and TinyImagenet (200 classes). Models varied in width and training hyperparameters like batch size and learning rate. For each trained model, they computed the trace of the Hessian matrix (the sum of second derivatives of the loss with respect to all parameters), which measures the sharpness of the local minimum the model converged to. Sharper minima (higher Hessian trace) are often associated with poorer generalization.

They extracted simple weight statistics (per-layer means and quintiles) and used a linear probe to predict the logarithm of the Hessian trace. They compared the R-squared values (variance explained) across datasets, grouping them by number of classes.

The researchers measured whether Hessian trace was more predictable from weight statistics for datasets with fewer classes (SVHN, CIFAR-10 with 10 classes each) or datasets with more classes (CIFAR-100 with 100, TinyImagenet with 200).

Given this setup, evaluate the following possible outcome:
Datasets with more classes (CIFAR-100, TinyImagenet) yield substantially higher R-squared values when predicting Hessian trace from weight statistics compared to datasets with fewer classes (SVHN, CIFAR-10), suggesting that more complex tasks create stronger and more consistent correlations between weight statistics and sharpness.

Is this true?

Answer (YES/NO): YES